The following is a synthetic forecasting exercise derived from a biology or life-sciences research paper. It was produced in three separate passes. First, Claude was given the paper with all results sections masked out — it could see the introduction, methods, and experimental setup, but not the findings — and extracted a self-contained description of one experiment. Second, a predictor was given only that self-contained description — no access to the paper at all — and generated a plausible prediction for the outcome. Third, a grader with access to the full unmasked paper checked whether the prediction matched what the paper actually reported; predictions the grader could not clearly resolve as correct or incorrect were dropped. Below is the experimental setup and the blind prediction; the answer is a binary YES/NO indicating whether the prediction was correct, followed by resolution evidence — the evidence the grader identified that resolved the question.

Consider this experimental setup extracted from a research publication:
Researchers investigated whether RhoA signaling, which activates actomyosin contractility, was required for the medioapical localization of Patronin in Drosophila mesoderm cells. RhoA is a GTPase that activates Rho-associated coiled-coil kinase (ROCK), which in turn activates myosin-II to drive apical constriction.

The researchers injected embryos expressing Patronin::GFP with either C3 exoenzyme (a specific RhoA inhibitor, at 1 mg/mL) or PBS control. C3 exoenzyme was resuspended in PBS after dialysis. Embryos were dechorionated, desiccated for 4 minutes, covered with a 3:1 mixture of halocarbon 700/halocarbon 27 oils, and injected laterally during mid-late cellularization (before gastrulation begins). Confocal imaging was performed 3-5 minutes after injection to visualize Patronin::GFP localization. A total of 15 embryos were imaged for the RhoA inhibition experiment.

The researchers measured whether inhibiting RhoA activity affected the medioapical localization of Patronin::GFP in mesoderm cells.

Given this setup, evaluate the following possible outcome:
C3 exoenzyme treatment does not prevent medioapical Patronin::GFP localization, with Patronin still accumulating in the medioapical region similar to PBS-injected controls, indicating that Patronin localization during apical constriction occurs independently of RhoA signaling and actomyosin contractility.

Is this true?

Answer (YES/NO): NO